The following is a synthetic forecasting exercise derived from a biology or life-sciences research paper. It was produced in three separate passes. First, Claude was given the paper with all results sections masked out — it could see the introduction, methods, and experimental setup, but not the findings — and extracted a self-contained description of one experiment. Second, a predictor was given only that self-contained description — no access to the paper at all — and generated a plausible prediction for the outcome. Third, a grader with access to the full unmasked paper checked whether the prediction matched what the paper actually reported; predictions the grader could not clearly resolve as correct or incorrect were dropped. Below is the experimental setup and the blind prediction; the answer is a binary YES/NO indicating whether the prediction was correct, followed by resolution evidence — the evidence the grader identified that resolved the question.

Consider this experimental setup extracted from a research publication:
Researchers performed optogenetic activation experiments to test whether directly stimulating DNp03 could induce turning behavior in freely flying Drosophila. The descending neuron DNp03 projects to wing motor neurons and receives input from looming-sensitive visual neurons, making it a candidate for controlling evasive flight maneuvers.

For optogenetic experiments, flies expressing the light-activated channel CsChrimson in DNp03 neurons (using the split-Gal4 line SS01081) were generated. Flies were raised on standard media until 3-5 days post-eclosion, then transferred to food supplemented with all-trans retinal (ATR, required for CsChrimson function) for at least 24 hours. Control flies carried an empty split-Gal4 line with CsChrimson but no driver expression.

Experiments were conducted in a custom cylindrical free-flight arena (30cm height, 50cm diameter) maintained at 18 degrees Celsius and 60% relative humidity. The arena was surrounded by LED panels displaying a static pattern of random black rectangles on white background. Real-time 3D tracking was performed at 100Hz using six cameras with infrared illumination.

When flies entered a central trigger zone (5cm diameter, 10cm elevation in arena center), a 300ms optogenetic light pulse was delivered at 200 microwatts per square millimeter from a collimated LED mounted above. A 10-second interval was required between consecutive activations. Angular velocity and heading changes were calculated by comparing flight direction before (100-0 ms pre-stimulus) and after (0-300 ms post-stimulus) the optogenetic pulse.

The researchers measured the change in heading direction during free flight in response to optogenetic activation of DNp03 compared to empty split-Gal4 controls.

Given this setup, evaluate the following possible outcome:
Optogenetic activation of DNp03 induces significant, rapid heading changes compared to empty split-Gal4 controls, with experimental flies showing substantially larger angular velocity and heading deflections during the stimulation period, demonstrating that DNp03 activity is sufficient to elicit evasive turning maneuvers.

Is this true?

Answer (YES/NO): YES